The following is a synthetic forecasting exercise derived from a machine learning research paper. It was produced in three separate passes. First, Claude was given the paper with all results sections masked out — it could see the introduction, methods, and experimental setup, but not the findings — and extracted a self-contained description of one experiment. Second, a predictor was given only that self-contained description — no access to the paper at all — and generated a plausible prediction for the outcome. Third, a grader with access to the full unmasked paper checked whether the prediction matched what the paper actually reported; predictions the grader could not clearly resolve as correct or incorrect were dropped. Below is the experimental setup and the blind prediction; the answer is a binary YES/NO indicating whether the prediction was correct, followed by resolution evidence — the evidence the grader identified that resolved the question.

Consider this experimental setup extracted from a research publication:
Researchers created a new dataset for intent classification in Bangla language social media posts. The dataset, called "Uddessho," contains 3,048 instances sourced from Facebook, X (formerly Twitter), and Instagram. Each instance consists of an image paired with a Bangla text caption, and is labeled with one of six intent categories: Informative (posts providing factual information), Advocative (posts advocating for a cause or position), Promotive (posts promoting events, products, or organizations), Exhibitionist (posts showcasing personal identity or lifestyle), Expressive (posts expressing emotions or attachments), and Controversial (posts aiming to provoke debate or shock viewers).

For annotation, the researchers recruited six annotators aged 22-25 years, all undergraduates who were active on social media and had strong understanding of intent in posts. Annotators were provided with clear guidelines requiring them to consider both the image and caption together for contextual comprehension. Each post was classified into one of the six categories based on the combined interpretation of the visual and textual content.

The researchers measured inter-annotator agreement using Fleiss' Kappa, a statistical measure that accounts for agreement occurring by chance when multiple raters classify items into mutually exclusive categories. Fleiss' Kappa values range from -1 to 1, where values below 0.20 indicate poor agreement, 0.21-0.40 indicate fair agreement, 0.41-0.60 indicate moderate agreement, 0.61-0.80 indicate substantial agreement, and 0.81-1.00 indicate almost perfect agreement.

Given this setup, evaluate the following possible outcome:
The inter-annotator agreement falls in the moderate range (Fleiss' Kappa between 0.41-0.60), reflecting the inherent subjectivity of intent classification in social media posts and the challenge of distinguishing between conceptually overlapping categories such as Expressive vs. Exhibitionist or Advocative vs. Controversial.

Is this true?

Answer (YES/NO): NO